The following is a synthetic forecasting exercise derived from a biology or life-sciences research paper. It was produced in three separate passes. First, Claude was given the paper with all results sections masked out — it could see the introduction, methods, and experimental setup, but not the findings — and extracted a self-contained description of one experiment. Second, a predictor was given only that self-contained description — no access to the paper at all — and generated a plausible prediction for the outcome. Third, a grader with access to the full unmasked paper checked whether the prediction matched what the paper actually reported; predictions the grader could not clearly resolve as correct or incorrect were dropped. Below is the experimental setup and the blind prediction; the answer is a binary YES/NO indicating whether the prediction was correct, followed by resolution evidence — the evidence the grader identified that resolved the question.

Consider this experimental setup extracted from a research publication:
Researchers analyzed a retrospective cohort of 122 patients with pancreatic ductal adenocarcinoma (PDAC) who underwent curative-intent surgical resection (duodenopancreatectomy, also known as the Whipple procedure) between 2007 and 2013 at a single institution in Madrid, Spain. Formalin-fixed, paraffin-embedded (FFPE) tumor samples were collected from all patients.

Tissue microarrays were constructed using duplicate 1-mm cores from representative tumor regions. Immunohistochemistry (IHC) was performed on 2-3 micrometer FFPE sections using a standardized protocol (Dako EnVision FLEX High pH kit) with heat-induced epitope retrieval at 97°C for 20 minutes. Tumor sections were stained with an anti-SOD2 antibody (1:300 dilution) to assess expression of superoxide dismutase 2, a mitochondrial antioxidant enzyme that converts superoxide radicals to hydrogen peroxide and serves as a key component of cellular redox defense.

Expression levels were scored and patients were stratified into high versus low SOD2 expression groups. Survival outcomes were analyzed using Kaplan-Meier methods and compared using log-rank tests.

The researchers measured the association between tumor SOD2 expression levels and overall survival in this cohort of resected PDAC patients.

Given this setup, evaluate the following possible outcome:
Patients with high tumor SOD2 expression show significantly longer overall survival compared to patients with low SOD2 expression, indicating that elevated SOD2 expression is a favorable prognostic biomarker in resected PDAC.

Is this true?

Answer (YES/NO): YES